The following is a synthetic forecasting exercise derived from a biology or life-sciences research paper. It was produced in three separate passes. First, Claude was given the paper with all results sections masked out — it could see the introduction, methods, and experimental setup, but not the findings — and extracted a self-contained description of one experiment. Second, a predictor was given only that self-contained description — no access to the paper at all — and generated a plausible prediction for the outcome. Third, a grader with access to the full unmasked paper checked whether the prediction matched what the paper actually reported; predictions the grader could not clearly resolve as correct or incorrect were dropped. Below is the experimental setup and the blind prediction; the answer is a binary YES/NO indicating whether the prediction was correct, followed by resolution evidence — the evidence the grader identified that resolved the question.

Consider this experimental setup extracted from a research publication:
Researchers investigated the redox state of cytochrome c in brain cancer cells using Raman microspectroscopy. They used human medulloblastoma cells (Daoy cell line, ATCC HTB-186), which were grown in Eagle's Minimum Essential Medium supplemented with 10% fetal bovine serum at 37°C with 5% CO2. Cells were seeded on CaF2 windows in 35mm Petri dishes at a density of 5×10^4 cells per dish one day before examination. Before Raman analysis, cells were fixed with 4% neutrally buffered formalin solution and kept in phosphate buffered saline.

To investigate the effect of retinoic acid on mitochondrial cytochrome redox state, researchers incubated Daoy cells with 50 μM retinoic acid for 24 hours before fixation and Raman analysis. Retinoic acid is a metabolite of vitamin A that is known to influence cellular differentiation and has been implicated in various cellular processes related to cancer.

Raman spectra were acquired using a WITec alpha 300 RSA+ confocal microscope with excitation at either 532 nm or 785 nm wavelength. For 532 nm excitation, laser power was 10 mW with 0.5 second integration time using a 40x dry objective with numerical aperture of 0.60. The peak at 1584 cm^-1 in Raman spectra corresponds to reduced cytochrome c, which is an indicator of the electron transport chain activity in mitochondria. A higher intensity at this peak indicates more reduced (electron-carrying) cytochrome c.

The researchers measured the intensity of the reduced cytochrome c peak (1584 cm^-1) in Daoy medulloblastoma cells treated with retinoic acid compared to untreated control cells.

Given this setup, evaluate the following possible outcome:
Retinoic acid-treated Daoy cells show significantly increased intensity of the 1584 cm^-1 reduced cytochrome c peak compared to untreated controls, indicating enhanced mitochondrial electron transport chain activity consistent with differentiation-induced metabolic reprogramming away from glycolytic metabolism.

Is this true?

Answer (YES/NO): NO